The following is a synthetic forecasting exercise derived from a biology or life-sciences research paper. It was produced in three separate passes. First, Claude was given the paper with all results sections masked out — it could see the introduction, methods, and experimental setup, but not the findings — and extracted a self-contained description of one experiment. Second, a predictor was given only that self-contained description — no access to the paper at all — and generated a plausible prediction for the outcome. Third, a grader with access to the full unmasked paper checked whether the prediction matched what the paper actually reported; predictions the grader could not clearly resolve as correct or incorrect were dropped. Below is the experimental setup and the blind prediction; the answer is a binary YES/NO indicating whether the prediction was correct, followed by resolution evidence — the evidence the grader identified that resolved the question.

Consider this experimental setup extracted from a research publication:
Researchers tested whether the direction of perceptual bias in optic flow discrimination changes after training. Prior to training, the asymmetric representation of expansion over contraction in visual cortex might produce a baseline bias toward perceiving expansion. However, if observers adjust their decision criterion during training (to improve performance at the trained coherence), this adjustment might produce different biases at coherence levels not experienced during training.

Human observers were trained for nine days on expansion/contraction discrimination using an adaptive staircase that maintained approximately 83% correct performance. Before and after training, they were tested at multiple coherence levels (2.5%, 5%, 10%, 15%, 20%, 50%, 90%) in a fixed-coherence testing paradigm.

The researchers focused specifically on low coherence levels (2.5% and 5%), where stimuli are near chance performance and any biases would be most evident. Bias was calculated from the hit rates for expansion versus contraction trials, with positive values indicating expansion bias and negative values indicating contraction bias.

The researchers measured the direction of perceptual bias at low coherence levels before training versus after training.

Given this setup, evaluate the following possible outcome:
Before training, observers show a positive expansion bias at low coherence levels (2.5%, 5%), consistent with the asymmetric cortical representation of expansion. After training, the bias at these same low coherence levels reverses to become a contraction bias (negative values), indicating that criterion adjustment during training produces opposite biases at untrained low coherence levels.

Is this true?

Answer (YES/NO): NO